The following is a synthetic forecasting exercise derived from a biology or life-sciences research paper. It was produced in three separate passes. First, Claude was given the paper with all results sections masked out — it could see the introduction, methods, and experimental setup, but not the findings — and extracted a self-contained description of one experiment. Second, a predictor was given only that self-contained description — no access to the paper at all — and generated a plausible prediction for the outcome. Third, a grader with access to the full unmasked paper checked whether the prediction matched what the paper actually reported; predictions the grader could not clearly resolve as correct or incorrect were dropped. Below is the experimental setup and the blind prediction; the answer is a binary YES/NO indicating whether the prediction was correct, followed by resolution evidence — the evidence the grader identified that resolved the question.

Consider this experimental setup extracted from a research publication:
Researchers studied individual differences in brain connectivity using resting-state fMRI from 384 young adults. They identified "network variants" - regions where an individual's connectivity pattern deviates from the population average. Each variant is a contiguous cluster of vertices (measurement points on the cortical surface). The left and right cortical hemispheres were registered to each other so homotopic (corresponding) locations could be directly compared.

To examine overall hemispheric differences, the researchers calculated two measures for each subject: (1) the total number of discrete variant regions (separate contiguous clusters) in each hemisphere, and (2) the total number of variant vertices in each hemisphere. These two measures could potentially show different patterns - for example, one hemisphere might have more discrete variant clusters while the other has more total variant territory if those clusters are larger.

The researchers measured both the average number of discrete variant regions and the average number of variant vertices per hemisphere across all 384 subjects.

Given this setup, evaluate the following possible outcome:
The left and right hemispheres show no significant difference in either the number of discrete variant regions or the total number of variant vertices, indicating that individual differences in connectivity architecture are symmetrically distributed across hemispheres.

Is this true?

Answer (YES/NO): NO